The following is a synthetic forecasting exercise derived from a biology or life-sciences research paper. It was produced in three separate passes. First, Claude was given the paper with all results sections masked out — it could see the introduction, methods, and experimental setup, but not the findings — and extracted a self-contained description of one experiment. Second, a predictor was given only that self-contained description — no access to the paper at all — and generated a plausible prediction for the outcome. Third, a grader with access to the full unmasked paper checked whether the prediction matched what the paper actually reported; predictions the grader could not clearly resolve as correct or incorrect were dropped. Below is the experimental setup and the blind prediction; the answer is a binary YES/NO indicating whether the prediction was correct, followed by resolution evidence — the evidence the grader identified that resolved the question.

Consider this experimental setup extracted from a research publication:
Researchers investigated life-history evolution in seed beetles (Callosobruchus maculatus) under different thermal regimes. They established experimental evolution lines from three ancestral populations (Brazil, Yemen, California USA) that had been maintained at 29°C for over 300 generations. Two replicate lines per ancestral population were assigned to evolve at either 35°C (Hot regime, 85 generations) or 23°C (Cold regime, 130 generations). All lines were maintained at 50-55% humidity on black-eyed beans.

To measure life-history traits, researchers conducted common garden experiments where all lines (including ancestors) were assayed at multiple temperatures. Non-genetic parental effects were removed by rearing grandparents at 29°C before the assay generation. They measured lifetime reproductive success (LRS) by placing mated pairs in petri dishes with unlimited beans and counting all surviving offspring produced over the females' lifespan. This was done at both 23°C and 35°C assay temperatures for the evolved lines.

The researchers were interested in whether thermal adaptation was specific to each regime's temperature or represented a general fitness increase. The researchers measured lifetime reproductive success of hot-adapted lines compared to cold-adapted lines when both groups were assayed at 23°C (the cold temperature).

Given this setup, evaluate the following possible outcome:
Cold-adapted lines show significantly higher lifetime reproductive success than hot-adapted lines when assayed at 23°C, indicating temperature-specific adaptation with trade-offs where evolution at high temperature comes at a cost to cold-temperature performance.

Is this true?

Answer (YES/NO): NO